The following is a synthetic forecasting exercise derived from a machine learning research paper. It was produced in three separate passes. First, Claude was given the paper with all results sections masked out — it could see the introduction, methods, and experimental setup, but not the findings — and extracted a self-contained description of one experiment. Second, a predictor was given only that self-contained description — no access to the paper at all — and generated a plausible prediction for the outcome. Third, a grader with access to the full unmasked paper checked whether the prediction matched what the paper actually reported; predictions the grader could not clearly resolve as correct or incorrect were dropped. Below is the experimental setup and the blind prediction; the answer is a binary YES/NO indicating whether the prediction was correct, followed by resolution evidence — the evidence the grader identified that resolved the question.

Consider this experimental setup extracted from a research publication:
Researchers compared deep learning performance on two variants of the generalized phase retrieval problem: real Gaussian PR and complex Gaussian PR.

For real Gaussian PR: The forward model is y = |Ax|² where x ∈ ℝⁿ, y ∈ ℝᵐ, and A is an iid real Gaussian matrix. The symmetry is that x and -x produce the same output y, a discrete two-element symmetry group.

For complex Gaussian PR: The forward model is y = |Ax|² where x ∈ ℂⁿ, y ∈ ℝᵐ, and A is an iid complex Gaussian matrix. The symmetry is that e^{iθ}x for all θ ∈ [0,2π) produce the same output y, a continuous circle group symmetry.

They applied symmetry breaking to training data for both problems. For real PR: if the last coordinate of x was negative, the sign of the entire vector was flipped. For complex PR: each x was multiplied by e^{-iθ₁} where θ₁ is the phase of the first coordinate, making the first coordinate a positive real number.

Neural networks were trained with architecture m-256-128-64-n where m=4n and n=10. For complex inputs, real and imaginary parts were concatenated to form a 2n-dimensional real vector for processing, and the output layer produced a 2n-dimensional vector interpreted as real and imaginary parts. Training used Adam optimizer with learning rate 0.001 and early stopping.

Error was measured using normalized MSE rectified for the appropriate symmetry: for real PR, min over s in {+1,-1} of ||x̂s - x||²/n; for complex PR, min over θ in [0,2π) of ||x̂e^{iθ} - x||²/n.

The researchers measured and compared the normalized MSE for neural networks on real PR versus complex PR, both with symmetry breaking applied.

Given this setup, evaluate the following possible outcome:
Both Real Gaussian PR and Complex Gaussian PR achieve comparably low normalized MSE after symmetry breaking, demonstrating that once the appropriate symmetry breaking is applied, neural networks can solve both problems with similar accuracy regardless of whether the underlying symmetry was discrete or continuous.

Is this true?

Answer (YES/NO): NO